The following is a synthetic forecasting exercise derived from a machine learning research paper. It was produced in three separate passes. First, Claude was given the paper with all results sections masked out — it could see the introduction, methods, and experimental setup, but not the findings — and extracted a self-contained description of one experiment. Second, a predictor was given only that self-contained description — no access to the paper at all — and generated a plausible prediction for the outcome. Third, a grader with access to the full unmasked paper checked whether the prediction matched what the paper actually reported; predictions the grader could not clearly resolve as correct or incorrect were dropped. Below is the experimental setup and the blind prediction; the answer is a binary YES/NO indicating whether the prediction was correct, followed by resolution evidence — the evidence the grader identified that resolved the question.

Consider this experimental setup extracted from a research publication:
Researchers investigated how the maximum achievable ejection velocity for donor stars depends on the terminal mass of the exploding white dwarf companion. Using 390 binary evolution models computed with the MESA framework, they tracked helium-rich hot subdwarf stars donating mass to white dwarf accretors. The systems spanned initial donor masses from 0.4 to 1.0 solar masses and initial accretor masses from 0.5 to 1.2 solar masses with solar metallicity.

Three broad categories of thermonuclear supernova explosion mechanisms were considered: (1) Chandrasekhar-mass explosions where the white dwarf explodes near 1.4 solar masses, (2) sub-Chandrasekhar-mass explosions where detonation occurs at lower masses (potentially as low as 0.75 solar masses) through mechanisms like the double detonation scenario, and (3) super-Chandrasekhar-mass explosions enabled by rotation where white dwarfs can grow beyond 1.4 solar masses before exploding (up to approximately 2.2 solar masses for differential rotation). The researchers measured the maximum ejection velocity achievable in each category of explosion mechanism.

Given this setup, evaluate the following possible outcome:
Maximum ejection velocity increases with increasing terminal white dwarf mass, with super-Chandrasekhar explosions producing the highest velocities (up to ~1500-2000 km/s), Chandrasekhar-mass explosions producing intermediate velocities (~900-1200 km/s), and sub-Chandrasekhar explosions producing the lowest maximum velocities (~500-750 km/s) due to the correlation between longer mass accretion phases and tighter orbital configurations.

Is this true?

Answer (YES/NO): NO